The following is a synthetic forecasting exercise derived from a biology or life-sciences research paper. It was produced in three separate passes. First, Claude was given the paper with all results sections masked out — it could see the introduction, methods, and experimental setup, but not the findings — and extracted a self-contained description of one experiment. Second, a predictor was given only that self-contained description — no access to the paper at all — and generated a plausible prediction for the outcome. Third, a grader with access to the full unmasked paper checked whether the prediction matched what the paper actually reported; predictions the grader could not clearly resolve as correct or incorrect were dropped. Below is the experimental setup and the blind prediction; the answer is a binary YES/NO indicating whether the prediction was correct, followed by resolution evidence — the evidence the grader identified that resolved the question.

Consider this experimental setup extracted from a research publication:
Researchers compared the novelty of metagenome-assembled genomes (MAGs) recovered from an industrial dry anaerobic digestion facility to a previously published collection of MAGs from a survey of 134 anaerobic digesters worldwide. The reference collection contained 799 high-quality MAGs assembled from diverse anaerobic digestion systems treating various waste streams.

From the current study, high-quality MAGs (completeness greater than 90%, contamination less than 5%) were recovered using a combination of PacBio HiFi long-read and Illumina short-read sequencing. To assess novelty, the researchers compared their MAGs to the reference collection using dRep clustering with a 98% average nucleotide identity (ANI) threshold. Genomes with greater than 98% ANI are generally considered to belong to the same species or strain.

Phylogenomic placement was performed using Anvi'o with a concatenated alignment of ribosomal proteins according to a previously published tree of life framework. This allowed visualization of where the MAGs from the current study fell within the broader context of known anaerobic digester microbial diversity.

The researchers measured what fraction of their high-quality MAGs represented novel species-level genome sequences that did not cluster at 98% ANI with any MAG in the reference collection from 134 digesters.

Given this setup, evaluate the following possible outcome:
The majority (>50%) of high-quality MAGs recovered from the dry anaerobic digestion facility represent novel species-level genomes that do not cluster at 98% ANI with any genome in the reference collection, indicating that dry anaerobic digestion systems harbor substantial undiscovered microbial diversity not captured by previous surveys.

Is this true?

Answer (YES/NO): YES